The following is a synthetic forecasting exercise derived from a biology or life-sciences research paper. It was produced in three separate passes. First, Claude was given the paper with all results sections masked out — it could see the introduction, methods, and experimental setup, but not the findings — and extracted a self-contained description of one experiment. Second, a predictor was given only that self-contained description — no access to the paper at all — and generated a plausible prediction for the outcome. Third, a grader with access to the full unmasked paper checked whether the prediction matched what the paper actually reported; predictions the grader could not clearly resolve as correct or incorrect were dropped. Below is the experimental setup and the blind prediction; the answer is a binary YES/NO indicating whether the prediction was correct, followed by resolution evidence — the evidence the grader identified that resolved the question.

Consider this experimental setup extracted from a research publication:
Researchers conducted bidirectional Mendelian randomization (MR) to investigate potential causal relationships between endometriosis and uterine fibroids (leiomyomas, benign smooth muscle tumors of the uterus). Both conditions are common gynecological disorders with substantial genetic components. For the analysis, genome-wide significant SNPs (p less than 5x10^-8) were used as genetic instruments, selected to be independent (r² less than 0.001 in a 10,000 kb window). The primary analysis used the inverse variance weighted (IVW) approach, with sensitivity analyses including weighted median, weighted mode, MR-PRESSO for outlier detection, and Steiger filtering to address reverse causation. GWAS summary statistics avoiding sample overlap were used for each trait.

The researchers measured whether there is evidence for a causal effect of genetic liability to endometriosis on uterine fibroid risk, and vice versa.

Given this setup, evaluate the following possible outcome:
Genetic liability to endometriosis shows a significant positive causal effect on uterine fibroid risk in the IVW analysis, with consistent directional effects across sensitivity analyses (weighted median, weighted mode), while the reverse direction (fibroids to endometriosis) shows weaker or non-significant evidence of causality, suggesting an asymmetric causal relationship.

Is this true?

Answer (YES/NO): NO